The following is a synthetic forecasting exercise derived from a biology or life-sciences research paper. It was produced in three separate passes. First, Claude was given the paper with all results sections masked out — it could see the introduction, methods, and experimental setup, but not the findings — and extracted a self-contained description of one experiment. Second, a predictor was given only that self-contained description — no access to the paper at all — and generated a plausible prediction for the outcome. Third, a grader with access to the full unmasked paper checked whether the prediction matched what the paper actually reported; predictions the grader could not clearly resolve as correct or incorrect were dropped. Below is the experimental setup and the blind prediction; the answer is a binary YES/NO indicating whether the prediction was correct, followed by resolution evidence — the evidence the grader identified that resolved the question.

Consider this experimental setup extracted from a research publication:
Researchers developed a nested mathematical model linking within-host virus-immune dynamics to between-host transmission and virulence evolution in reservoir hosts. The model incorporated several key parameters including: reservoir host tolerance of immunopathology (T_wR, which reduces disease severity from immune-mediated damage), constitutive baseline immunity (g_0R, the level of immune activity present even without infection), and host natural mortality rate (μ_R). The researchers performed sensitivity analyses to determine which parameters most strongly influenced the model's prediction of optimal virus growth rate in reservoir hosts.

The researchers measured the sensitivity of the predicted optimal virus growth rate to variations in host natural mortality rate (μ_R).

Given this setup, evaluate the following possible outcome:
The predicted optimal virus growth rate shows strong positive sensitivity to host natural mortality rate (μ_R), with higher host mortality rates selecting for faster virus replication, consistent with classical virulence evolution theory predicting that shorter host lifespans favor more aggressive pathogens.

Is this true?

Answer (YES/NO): NO